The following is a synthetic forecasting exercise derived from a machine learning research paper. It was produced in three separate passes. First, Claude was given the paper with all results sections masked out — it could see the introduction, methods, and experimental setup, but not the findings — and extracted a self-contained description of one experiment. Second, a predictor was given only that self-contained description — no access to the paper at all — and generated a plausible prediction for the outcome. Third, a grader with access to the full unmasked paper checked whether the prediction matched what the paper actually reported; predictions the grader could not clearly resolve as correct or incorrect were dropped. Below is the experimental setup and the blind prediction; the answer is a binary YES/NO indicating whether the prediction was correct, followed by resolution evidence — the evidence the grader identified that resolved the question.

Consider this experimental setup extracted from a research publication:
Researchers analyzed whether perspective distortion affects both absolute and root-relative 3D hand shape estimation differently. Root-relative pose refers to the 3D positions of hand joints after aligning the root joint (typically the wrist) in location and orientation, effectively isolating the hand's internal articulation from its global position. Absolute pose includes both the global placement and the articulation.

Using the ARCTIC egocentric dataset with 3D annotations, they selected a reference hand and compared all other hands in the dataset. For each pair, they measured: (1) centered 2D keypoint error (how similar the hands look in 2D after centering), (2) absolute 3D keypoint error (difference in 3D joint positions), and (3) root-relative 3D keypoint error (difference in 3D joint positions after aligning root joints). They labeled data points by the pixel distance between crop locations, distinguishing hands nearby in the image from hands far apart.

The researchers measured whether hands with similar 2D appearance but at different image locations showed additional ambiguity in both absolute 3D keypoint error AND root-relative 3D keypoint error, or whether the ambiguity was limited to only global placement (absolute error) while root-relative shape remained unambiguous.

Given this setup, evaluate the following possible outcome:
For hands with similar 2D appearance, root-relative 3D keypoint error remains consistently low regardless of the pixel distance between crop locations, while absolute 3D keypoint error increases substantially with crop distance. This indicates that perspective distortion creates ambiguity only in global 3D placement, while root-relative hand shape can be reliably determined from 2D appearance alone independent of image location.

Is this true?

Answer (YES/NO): NO